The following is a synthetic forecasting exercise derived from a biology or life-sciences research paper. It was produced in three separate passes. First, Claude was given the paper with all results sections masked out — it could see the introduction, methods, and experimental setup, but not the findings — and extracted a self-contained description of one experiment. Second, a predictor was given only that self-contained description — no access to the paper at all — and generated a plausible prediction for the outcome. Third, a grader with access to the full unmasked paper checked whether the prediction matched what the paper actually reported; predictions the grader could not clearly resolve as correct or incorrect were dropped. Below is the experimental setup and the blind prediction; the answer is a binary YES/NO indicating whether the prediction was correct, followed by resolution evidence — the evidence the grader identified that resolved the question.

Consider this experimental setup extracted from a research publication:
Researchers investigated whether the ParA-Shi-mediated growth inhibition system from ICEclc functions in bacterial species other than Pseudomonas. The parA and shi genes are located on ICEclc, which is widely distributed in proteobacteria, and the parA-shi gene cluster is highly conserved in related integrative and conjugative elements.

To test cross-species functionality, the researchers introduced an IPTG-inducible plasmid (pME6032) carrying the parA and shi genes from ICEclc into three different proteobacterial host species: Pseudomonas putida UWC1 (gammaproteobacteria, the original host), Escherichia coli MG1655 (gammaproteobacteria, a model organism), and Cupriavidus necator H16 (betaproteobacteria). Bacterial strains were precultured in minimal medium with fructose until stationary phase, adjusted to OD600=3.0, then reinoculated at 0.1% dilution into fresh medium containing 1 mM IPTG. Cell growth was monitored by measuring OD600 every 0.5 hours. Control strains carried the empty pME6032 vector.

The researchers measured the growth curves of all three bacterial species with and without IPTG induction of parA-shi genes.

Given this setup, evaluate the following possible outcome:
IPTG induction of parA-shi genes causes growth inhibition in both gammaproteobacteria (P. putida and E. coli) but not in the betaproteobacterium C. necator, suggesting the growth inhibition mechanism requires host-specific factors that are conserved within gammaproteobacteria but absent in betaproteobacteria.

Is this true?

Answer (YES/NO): NO